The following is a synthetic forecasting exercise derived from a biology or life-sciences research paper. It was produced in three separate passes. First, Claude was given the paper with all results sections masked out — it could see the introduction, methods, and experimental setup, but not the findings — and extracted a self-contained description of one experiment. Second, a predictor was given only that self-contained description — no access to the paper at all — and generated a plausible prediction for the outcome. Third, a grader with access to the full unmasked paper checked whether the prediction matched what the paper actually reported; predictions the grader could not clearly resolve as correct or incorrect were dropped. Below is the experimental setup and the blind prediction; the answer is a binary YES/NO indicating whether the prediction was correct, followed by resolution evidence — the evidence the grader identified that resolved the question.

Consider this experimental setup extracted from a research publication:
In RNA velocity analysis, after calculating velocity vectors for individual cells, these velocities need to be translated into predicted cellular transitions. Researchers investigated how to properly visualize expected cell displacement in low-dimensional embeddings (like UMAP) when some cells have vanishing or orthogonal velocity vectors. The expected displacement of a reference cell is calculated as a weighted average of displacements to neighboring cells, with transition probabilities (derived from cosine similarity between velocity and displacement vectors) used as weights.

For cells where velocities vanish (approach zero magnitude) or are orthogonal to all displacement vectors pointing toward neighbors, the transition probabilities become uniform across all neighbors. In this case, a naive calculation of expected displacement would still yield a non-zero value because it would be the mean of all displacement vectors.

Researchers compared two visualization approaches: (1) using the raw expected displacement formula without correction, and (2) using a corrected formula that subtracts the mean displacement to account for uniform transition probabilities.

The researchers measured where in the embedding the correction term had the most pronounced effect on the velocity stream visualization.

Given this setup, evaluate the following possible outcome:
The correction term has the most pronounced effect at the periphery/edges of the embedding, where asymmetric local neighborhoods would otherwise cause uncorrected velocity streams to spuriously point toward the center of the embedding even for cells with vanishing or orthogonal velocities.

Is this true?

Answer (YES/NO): YES